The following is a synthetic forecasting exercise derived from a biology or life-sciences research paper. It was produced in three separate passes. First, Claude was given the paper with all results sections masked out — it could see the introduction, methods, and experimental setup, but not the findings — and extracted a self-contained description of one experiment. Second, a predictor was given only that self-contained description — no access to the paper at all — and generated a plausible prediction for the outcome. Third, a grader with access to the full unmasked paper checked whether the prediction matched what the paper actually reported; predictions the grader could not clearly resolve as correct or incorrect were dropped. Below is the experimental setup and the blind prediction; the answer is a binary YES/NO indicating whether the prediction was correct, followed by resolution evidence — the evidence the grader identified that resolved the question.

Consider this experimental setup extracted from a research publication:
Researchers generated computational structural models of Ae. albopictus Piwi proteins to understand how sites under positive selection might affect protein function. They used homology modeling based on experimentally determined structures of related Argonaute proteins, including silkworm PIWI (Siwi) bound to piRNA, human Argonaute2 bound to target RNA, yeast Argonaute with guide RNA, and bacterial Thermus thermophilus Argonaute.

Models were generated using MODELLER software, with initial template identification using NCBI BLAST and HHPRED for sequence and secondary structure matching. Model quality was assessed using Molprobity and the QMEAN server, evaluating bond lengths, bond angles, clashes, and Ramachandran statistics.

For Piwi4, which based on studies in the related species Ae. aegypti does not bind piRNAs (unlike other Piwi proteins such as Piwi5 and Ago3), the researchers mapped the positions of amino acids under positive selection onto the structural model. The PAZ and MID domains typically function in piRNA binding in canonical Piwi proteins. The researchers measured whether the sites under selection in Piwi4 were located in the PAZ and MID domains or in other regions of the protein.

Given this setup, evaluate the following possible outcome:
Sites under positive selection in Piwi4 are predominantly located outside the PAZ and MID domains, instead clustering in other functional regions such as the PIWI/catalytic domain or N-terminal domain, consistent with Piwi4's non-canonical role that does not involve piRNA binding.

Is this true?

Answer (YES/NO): NO